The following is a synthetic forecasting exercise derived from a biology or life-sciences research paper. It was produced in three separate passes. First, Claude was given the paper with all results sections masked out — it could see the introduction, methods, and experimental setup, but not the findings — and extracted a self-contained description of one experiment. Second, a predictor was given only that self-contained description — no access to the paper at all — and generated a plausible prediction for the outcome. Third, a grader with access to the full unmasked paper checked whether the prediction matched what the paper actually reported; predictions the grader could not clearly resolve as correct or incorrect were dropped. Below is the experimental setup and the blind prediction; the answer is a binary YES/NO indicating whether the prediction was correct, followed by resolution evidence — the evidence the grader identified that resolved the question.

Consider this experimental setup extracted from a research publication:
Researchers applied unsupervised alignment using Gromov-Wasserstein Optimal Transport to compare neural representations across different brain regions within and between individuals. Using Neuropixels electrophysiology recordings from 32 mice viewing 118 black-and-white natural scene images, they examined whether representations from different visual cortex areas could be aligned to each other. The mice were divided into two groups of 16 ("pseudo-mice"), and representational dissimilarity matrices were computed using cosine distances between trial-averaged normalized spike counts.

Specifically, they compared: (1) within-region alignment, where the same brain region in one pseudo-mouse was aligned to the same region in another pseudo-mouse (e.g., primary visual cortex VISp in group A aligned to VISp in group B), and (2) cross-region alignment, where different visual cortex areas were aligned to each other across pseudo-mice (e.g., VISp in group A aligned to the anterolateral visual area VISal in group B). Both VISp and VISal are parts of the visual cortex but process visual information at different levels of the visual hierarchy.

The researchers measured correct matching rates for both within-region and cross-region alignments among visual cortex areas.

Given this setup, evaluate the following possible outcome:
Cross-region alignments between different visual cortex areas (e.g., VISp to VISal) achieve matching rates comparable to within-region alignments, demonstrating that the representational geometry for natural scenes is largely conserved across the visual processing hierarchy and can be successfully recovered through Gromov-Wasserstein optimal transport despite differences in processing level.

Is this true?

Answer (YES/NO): NO